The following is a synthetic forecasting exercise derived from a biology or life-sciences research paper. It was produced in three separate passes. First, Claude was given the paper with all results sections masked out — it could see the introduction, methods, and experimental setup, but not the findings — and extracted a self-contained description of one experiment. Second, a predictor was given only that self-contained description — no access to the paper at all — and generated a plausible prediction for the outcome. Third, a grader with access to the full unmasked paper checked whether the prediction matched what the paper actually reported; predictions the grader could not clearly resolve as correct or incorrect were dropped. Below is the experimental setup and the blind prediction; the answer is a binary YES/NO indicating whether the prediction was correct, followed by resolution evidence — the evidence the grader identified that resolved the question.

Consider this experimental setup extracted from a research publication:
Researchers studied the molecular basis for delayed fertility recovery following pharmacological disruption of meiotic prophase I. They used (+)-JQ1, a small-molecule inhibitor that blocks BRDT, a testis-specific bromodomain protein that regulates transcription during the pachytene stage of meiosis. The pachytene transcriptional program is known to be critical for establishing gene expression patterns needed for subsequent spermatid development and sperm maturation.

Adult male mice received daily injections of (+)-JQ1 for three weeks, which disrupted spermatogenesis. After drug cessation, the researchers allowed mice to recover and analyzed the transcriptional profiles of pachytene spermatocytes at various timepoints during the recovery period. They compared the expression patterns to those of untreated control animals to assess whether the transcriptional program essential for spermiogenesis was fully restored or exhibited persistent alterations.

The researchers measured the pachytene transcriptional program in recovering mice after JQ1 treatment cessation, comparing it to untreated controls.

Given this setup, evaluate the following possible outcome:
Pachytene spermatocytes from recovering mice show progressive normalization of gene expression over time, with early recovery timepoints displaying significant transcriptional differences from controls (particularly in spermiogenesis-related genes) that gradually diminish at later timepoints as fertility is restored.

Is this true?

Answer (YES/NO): NO